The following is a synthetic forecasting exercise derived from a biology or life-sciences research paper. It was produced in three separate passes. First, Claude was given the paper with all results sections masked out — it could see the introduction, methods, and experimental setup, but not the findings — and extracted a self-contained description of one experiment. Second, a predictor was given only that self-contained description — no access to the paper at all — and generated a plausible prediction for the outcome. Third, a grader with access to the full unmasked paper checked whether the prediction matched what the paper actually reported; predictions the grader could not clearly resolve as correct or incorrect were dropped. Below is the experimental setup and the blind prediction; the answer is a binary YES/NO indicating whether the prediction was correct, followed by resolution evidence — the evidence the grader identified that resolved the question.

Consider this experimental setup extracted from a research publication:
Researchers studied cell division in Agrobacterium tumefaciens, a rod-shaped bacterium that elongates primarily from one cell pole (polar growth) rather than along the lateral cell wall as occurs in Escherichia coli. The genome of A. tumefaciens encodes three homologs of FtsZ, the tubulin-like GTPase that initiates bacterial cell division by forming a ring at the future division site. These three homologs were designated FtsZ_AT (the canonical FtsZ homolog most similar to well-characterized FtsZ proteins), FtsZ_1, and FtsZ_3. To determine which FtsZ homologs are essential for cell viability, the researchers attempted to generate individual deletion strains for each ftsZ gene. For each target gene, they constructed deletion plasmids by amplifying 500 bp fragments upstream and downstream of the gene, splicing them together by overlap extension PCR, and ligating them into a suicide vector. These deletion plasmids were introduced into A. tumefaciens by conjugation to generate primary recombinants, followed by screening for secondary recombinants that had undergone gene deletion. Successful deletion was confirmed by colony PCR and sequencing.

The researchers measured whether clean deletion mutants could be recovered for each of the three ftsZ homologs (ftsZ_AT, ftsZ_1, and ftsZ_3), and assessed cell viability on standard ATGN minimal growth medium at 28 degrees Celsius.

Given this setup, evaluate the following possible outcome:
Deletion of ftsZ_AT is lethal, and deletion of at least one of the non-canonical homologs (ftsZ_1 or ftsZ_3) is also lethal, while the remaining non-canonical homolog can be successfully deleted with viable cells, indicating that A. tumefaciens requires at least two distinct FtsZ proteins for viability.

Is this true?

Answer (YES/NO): NO